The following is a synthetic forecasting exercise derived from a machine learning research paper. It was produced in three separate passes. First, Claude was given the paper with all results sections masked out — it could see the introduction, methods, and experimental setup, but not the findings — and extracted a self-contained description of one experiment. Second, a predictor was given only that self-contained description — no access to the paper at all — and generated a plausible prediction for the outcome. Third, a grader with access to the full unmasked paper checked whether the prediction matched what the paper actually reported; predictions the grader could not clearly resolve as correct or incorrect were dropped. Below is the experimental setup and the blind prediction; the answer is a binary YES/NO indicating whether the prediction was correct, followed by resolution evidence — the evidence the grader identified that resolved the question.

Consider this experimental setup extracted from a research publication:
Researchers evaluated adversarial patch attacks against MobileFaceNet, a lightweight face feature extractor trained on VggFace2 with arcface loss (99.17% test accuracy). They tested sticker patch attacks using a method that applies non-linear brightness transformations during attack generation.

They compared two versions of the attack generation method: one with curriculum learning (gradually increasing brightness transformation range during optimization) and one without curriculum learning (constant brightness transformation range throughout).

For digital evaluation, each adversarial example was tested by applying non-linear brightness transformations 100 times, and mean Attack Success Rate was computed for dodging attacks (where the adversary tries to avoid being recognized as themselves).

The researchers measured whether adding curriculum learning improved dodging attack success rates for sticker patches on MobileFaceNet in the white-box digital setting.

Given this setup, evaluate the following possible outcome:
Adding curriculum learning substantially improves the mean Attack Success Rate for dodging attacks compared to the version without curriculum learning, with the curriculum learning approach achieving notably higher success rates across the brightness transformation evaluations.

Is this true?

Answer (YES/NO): NO